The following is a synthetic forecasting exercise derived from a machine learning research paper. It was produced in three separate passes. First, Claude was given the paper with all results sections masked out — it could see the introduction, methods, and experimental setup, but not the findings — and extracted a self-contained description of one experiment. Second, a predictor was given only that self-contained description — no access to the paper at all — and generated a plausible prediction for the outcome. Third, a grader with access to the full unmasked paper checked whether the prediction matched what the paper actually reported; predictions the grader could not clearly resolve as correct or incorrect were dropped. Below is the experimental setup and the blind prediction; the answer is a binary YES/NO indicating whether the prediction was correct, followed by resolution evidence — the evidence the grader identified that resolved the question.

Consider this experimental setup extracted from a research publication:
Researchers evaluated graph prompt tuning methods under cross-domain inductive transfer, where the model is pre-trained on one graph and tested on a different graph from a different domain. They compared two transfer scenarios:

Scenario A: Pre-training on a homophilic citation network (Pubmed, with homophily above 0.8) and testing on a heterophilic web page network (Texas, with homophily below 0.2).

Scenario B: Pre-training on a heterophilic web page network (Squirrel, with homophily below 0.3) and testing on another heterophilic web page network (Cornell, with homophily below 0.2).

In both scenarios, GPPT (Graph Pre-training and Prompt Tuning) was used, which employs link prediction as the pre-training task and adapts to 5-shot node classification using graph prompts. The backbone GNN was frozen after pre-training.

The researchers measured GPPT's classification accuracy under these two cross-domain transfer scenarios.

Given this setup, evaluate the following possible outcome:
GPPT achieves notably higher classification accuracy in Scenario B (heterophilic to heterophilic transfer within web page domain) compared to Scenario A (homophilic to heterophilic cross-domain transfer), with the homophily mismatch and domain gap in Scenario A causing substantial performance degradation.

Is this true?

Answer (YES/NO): NO